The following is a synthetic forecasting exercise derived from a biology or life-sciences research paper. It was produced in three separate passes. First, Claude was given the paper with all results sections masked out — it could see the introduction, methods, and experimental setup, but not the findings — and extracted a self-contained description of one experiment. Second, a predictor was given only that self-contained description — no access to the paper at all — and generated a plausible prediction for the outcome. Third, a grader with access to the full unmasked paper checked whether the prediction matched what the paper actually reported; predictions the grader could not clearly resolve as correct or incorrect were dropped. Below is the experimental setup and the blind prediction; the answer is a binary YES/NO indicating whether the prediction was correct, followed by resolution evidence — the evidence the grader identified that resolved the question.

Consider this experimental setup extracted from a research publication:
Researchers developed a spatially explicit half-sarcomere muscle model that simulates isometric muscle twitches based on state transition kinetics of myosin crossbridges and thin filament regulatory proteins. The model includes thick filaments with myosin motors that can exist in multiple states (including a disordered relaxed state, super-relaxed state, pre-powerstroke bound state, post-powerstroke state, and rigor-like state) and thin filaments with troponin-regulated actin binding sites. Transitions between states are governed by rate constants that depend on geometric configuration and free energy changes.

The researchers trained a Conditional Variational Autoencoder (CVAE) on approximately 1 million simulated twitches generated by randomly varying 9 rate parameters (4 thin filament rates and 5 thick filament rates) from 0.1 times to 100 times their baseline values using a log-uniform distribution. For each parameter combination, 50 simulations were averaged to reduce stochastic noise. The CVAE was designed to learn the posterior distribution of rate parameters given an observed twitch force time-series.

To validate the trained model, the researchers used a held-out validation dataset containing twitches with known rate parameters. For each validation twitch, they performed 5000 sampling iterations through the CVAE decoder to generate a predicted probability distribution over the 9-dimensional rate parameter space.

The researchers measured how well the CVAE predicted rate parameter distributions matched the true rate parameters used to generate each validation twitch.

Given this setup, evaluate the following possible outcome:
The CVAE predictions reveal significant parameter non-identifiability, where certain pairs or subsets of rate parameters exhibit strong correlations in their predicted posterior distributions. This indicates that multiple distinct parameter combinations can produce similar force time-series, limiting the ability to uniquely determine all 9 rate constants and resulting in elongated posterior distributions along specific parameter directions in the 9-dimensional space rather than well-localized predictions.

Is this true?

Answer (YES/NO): YES